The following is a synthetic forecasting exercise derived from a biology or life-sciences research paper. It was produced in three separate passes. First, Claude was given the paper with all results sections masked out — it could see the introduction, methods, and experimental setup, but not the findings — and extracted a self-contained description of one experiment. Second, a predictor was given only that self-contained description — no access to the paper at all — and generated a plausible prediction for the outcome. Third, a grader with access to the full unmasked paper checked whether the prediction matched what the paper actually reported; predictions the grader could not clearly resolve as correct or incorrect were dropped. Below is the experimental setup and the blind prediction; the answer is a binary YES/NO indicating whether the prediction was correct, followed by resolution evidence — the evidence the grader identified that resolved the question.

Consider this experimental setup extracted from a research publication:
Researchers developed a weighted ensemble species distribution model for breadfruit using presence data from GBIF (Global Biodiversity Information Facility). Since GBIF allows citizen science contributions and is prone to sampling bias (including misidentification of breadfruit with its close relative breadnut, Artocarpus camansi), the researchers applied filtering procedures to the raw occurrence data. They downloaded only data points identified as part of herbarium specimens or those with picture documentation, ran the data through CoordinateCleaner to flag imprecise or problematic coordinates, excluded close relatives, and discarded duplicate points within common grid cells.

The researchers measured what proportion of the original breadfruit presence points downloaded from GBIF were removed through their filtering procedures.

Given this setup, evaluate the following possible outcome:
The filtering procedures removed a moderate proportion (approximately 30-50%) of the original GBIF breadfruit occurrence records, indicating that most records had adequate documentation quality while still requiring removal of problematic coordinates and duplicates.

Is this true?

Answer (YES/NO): NO